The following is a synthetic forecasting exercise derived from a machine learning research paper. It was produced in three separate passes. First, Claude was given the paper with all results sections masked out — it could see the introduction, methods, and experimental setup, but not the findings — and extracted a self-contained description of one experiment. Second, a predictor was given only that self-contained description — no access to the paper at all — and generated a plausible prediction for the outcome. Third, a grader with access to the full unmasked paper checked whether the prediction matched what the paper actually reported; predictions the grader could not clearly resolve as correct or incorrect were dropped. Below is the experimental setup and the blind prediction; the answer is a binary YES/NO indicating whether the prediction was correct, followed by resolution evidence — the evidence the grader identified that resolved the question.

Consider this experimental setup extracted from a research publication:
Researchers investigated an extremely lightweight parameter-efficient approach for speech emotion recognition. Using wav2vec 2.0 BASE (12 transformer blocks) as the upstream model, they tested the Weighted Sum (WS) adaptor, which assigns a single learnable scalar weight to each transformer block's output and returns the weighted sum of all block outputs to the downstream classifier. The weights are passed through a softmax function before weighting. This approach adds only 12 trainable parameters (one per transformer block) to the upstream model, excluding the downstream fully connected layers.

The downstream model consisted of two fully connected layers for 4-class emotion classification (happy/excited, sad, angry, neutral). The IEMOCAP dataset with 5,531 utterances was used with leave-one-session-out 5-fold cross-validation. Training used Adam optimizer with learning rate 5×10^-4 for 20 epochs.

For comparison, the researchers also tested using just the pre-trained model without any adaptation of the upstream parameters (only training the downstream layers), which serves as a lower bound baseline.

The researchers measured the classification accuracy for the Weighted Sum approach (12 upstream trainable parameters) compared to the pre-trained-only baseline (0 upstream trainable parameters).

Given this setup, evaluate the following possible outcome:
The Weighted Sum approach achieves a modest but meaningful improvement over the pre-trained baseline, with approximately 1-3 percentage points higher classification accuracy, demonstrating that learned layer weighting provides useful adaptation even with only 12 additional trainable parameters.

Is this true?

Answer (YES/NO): NO